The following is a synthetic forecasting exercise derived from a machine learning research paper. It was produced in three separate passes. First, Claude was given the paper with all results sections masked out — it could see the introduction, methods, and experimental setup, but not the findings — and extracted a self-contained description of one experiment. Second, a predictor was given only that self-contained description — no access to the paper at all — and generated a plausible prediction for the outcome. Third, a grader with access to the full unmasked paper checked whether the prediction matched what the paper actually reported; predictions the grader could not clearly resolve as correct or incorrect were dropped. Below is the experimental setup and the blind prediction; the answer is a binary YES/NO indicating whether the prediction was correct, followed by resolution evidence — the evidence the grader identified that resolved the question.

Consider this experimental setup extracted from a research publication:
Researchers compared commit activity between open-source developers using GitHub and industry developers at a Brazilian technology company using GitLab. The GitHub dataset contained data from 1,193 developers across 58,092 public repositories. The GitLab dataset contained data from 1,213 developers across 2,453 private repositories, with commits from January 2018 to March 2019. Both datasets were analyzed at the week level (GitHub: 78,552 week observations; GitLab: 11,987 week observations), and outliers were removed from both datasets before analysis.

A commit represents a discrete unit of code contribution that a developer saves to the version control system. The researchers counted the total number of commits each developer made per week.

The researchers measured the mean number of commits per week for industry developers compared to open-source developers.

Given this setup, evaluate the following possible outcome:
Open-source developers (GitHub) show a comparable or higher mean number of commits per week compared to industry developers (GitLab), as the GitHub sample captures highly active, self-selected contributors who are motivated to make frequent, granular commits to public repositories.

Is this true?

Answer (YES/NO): YES